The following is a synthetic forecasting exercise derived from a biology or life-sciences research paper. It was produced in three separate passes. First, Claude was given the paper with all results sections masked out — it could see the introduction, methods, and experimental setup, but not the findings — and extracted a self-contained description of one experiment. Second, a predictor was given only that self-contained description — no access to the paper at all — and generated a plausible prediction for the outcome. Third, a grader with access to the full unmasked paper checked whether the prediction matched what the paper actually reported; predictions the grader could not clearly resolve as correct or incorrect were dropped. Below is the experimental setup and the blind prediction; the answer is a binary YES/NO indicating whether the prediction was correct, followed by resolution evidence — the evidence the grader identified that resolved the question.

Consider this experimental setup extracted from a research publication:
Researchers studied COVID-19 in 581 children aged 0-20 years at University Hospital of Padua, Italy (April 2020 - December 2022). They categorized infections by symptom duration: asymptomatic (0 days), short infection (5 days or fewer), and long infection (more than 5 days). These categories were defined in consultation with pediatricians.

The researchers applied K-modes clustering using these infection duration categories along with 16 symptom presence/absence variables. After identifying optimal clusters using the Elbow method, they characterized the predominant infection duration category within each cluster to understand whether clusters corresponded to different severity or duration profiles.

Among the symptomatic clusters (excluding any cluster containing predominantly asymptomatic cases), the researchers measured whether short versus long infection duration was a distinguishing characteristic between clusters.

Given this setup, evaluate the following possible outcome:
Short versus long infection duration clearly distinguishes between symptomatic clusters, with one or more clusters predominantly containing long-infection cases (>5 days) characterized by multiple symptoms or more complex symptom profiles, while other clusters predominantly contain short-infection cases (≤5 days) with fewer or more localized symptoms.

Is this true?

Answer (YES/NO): YES